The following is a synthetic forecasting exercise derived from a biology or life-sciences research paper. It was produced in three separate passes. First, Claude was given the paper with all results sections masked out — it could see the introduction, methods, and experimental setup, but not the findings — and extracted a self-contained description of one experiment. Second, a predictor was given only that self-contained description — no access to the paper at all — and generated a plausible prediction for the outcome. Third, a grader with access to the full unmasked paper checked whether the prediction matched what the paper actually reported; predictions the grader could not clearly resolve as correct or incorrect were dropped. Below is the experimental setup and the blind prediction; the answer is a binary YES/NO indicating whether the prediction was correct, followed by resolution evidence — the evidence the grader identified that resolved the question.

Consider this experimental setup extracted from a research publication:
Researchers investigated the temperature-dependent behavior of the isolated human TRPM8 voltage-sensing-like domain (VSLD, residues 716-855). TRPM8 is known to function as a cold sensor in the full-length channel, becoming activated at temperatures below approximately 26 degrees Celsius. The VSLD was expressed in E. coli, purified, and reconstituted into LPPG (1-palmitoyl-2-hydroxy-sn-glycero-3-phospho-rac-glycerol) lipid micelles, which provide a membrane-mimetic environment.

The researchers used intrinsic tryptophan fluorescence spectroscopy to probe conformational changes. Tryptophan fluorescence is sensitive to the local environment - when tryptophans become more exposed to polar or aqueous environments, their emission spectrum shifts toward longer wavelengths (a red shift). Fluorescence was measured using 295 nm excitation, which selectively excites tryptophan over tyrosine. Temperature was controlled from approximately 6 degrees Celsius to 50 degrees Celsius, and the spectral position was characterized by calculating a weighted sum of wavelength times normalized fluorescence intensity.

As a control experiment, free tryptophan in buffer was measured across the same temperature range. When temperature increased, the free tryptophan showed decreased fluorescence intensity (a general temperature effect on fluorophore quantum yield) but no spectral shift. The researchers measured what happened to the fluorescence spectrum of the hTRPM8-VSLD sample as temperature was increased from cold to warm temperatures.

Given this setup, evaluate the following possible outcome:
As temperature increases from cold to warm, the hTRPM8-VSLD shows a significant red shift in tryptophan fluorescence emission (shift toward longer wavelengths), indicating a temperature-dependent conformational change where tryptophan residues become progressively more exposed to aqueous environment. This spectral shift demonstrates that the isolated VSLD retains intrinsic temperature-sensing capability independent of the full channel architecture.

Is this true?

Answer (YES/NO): YES